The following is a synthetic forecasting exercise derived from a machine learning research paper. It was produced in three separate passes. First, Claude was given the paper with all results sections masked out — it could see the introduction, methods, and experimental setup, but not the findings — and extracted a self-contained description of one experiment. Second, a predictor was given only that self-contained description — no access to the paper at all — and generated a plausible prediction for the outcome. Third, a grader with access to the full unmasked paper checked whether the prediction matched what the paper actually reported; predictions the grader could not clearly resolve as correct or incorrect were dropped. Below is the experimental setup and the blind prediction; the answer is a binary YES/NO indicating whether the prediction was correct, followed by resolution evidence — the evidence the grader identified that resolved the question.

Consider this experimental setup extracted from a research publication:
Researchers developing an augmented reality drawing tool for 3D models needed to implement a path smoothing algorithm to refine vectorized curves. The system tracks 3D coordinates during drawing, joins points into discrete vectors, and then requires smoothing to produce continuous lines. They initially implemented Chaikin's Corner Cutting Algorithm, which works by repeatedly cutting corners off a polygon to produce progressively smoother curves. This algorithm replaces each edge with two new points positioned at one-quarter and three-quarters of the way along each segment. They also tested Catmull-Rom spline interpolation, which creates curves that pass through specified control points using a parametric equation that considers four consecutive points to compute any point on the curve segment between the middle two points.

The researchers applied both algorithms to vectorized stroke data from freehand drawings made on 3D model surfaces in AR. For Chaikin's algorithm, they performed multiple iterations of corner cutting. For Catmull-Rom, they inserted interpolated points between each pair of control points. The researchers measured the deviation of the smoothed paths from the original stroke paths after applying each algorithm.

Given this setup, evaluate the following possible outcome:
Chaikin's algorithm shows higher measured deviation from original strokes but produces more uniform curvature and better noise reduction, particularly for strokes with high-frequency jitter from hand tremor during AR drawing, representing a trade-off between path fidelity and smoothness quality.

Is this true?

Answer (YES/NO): NO